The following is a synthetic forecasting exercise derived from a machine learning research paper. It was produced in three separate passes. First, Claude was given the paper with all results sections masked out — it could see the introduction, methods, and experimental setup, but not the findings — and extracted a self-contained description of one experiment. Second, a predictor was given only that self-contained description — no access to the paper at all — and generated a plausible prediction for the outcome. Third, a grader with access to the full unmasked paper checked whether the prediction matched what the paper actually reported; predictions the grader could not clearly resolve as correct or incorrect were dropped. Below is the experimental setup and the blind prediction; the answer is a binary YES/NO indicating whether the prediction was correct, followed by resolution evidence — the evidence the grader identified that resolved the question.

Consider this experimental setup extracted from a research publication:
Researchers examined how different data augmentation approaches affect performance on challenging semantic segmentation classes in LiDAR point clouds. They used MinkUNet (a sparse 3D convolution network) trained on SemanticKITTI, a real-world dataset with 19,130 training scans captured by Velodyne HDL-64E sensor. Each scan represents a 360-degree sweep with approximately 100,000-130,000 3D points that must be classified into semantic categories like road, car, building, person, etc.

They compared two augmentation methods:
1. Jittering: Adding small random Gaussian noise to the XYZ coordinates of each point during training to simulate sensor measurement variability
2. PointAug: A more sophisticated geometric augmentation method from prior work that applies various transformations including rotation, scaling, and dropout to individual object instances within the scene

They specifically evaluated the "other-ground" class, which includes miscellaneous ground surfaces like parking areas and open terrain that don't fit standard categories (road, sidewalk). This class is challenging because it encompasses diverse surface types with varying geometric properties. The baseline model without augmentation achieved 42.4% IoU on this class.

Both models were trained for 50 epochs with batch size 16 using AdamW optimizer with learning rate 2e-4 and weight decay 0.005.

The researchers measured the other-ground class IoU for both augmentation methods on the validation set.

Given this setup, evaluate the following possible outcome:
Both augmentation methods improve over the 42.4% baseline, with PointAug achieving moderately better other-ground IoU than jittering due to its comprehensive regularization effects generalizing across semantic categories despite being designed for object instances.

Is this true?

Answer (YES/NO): NO